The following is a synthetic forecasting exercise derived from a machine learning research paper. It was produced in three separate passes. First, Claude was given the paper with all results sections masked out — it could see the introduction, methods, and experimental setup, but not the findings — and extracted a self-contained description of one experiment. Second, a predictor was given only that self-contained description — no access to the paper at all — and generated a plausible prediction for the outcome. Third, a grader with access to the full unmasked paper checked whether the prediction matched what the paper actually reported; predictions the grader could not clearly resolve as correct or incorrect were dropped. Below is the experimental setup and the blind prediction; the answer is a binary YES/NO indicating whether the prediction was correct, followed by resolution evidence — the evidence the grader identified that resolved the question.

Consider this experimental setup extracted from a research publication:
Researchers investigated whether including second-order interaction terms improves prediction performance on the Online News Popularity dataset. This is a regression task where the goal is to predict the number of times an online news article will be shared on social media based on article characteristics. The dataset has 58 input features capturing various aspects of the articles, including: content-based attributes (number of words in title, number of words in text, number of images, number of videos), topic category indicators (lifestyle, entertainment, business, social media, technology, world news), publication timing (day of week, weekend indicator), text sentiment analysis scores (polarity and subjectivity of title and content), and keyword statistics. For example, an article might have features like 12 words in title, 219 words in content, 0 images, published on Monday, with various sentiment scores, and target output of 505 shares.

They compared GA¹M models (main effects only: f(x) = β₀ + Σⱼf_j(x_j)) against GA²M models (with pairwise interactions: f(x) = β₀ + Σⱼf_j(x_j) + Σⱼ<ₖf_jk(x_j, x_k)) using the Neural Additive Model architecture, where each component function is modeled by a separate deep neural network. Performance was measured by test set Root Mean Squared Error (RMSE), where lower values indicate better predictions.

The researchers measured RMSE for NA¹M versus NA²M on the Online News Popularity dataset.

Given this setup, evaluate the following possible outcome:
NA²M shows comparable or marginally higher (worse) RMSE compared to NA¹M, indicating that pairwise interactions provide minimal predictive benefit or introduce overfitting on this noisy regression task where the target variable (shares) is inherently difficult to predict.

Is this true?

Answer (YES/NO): NO